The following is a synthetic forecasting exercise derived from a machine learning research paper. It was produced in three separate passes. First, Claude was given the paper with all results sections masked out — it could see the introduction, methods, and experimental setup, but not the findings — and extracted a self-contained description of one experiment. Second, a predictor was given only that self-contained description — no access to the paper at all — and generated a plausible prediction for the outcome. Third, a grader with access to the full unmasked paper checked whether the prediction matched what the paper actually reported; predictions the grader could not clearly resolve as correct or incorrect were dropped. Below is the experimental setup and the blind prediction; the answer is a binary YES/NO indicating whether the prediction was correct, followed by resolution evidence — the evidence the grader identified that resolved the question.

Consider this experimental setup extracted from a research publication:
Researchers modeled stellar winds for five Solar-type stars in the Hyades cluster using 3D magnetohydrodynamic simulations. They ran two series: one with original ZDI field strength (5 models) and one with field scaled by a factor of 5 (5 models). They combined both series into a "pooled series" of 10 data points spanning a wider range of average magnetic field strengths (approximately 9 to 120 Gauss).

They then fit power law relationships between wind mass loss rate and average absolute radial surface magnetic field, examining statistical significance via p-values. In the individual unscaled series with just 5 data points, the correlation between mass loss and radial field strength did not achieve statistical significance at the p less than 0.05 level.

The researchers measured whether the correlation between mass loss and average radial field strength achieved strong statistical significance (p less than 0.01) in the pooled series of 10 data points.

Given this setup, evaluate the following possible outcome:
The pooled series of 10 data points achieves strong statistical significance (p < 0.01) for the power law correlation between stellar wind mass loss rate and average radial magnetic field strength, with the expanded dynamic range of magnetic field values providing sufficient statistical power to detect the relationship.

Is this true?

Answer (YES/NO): YES